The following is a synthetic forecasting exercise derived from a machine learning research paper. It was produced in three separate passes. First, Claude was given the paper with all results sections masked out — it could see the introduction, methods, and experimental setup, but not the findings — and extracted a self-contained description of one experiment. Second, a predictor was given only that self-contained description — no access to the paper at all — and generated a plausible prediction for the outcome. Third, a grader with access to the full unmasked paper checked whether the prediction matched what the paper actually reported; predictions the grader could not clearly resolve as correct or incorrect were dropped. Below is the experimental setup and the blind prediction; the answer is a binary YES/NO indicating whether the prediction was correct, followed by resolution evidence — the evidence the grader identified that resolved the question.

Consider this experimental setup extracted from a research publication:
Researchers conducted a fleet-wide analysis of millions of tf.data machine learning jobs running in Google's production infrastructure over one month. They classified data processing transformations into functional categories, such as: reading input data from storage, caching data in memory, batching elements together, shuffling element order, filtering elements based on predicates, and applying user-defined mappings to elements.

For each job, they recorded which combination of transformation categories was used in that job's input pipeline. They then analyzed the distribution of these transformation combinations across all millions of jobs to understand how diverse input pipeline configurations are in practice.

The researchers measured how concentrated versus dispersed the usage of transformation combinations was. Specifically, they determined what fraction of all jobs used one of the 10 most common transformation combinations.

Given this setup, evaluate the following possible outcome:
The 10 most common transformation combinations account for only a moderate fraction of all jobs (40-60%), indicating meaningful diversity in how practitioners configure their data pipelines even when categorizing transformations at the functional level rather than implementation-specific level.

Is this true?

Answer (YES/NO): NO